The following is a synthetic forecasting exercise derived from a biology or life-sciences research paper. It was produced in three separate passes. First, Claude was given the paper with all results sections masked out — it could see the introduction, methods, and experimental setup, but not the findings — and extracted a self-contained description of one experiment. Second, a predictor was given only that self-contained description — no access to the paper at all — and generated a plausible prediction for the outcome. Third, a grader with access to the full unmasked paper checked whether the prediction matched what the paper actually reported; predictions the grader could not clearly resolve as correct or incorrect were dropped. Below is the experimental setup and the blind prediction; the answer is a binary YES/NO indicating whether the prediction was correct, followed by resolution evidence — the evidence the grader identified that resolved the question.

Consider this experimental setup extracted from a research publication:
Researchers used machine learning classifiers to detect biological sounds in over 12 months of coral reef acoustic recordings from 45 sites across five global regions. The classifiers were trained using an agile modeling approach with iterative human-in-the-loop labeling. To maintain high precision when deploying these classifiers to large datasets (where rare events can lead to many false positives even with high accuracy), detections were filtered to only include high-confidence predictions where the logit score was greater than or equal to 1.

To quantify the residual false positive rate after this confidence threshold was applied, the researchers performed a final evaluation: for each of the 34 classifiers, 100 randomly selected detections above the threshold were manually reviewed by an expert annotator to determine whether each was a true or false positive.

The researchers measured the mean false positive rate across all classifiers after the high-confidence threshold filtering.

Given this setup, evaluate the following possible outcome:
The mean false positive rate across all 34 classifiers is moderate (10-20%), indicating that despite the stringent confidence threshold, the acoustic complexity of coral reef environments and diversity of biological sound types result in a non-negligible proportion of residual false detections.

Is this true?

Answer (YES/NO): NO